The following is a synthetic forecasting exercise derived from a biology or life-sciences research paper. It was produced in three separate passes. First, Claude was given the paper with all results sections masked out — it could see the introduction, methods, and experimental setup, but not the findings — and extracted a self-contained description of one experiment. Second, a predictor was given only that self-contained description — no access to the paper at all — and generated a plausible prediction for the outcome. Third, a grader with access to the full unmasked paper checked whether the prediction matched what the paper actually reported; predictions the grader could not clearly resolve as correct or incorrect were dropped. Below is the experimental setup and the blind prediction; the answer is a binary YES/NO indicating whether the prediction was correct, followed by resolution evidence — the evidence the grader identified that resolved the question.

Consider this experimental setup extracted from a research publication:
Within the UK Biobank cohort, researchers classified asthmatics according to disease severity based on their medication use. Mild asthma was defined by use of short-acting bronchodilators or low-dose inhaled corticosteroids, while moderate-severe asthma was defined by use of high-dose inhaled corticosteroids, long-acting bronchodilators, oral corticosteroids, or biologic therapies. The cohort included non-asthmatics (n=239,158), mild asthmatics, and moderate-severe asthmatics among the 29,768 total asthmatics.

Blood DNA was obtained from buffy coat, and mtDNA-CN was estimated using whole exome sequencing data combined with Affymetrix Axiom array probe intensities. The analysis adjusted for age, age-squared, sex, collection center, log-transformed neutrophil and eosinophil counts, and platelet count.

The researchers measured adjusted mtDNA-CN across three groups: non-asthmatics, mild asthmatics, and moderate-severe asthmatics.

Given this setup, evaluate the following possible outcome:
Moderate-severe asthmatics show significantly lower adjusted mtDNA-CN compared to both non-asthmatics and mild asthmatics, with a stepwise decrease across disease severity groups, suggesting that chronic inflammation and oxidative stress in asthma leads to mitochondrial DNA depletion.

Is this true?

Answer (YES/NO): NO